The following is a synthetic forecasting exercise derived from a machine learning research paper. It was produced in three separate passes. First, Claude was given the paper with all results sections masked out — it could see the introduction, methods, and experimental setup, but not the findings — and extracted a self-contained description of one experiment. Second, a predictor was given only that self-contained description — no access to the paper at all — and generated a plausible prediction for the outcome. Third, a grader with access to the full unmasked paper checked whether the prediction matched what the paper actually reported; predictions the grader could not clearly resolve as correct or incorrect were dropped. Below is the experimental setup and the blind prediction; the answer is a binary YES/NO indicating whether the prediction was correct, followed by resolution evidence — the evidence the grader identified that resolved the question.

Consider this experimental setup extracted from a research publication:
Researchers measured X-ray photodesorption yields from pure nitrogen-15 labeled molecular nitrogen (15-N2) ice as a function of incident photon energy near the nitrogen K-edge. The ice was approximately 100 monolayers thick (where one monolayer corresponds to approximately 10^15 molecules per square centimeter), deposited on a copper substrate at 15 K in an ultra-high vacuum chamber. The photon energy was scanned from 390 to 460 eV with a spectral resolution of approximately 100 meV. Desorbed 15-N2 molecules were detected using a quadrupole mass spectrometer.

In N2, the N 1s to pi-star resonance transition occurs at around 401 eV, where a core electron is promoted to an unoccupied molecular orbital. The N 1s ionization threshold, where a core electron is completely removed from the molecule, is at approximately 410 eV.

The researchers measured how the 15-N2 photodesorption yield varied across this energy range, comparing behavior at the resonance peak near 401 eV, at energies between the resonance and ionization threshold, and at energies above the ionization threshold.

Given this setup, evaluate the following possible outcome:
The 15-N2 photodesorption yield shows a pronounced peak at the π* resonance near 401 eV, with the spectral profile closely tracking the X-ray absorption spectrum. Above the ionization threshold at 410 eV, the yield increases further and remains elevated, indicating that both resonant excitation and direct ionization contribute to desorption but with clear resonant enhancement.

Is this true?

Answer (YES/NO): NO